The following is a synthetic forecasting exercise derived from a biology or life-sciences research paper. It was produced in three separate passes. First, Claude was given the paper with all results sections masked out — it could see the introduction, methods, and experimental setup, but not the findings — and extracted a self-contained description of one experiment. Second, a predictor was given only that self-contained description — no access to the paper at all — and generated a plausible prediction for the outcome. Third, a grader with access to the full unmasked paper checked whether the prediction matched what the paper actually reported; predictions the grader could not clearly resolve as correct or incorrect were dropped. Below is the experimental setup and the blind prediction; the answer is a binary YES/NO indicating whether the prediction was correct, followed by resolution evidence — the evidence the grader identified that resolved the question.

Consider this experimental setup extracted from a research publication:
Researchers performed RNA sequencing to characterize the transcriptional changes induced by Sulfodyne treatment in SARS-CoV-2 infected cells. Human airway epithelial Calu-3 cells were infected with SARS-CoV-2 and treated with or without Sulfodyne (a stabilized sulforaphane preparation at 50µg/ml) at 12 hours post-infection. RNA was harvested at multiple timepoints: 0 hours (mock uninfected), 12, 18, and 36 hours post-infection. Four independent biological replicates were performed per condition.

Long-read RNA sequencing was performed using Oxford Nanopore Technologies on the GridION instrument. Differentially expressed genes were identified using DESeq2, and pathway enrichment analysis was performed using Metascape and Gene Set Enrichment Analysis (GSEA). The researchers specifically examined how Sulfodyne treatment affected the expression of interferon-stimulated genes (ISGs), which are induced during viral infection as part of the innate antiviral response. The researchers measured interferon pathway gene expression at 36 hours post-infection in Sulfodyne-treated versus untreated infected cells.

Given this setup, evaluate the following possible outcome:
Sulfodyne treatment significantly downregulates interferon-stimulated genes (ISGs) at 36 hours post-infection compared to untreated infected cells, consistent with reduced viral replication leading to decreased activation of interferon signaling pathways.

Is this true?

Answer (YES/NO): YES